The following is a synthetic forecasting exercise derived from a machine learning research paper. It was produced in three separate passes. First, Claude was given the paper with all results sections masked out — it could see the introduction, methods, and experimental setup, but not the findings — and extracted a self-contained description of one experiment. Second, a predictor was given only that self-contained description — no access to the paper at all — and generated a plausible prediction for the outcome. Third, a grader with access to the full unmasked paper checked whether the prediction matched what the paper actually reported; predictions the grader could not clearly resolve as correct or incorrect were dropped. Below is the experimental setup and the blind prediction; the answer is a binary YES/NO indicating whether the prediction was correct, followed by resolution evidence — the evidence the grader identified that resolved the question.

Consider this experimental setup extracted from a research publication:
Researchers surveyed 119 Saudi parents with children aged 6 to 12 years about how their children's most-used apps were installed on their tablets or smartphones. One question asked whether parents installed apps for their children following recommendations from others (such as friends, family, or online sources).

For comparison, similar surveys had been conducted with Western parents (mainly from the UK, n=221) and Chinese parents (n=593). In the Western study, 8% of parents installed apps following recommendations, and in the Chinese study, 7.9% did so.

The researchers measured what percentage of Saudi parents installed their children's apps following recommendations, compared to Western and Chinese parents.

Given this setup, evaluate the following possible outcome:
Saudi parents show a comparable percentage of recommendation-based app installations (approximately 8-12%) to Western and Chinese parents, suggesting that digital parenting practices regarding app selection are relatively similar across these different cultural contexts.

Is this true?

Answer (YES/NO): NO